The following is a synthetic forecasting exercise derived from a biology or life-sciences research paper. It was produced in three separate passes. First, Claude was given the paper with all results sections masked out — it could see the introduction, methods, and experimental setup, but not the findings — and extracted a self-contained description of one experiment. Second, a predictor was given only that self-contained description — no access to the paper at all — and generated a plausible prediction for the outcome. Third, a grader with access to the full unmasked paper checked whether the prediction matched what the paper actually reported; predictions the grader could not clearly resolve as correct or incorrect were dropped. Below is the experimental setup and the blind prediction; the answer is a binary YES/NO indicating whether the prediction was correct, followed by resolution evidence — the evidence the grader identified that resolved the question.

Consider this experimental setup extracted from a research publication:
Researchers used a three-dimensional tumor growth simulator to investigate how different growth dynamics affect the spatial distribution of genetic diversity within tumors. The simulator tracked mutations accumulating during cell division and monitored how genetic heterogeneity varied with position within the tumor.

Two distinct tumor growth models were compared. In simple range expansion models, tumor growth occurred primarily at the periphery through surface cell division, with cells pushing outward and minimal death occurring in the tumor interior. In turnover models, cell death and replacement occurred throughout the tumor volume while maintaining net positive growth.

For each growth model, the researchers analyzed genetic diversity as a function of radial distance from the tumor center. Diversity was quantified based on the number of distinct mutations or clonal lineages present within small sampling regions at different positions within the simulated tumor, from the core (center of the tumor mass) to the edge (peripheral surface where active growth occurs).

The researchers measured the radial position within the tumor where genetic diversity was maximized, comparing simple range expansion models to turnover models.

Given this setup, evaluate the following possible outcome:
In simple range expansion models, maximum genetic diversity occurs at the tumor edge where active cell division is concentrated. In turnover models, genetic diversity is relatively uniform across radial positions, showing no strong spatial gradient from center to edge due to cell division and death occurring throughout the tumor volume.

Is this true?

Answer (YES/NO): NO